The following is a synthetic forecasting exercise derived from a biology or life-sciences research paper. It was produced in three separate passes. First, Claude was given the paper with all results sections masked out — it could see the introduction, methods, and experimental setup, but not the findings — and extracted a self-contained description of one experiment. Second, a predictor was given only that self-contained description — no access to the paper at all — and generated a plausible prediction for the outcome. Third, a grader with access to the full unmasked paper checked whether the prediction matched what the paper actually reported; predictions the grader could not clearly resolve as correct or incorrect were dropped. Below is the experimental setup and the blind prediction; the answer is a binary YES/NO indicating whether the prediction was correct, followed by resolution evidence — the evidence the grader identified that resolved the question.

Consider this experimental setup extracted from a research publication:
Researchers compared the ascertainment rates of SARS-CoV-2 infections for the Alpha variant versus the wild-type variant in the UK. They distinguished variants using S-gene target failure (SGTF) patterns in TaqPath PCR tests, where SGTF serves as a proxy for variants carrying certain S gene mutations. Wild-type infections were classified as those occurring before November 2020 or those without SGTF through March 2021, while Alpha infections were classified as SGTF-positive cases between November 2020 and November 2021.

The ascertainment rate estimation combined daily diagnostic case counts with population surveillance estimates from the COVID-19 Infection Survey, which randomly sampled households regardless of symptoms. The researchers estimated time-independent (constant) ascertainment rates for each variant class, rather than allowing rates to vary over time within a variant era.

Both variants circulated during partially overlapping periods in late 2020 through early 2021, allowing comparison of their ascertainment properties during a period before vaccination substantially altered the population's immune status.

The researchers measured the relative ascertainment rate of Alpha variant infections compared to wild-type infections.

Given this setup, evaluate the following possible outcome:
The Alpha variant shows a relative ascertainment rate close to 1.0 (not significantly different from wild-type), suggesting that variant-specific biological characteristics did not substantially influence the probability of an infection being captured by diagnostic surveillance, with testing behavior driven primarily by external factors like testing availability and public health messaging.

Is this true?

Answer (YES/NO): NO